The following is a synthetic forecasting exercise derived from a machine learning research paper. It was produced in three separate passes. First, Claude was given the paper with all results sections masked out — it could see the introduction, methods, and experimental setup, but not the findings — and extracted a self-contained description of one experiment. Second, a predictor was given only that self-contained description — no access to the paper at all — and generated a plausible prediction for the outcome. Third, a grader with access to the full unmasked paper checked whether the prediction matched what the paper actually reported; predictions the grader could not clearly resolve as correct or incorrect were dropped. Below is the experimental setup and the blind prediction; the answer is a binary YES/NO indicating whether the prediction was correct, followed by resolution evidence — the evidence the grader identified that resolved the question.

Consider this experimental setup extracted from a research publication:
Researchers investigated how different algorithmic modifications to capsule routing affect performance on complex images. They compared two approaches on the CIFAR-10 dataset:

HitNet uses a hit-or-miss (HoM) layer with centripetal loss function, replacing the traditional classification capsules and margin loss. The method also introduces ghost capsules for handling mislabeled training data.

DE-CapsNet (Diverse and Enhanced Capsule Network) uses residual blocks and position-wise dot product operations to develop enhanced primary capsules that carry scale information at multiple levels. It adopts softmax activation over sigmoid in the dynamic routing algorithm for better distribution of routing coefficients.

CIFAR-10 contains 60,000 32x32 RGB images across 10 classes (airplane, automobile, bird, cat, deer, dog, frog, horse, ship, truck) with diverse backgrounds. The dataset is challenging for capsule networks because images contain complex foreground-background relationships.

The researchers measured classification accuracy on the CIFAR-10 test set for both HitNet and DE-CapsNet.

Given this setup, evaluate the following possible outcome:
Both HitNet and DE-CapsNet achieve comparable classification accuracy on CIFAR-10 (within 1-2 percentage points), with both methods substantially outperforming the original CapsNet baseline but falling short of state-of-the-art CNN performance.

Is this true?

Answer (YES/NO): NO